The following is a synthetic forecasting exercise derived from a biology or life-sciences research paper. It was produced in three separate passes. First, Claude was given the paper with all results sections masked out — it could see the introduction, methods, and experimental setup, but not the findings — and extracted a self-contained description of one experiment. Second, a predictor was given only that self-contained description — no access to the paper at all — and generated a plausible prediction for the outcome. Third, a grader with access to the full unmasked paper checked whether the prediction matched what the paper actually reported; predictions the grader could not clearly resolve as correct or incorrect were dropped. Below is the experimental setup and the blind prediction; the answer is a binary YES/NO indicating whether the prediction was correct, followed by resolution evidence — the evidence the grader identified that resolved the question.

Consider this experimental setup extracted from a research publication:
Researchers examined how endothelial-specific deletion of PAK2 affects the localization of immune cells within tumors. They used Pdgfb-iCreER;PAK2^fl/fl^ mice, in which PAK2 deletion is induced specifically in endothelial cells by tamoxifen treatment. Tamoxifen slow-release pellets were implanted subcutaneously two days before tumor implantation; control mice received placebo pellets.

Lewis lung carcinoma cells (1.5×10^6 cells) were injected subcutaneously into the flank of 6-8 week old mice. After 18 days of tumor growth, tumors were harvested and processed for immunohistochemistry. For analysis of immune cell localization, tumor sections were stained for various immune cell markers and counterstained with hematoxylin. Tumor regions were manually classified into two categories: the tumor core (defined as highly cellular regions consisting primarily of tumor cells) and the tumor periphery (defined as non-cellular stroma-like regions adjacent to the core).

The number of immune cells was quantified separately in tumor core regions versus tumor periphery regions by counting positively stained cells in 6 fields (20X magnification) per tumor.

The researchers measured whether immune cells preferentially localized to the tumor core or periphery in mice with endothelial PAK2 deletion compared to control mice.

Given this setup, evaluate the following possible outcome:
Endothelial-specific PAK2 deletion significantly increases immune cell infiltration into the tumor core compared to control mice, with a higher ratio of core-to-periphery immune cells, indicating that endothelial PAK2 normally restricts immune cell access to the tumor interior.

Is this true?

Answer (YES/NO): YES